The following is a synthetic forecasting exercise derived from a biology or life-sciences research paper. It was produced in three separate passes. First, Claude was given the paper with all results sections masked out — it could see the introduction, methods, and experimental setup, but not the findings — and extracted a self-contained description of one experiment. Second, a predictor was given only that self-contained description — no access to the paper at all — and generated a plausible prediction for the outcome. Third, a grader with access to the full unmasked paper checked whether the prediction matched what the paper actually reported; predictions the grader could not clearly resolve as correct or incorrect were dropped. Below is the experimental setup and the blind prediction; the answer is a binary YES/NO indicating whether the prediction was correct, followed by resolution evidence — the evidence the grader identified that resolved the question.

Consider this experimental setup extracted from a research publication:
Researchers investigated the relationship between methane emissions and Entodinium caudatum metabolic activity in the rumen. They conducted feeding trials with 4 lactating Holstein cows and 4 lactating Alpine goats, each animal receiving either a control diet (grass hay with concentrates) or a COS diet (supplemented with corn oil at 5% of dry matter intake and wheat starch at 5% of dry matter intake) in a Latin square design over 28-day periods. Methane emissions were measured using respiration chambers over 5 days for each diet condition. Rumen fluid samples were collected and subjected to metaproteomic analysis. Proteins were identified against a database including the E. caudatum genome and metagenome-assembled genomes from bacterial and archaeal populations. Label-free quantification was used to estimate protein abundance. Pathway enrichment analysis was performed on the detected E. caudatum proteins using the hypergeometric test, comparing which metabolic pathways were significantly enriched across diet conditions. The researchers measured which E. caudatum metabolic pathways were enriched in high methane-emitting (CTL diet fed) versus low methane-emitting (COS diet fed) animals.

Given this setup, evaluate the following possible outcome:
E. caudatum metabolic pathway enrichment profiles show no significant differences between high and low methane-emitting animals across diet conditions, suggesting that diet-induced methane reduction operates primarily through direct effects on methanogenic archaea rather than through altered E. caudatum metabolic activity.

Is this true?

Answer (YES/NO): NO